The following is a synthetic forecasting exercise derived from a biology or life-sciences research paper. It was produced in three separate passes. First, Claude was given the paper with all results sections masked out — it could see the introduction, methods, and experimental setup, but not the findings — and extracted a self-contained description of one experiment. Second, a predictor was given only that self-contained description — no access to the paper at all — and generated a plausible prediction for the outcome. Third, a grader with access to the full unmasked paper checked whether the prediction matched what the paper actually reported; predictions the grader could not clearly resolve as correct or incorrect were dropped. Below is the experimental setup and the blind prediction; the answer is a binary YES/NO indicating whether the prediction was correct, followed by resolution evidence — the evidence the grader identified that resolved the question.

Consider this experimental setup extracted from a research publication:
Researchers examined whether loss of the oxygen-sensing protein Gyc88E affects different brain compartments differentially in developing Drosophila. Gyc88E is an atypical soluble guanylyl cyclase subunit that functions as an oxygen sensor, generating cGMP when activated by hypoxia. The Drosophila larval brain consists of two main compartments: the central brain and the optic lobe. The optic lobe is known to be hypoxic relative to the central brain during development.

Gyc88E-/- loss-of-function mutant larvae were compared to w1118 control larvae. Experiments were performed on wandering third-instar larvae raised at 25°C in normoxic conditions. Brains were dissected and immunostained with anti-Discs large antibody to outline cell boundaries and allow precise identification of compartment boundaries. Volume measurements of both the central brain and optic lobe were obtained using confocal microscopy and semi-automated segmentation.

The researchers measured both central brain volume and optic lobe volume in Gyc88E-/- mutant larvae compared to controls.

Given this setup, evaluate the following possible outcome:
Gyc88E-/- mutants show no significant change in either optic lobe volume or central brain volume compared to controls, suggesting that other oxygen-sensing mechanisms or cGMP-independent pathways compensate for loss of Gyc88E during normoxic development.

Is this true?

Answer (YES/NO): NO